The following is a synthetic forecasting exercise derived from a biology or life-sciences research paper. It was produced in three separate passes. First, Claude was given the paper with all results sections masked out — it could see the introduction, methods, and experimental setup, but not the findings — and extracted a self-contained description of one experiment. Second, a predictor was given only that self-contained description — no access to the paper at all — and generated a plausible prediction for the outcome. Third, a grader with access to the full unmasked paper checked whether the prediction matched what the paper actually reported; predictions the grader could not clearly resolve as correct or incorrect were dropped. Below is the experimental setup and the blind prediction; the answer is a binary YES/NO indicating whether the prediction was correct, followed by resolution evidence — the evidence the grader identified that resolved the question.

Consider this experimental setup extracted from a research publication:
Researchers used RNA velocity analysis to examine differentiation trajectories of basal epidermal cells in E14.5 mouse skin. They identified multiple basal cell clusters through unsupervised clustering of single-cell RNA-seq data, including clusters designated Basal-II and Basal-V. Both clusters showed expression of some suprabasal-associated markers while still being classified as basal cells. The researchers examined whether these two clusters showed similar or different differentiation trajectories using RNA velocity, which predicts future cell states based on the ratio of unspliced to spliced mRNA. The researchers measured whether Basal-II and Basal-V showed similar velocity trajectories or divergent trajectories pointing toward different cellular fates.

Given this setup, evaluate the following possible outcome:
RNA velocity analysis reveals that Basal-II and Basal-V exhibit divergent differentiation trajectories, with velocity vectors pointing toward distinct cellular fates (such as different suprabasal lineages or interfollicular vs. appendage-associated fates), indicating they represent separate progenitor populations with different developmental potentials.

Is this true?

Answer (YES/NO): YES